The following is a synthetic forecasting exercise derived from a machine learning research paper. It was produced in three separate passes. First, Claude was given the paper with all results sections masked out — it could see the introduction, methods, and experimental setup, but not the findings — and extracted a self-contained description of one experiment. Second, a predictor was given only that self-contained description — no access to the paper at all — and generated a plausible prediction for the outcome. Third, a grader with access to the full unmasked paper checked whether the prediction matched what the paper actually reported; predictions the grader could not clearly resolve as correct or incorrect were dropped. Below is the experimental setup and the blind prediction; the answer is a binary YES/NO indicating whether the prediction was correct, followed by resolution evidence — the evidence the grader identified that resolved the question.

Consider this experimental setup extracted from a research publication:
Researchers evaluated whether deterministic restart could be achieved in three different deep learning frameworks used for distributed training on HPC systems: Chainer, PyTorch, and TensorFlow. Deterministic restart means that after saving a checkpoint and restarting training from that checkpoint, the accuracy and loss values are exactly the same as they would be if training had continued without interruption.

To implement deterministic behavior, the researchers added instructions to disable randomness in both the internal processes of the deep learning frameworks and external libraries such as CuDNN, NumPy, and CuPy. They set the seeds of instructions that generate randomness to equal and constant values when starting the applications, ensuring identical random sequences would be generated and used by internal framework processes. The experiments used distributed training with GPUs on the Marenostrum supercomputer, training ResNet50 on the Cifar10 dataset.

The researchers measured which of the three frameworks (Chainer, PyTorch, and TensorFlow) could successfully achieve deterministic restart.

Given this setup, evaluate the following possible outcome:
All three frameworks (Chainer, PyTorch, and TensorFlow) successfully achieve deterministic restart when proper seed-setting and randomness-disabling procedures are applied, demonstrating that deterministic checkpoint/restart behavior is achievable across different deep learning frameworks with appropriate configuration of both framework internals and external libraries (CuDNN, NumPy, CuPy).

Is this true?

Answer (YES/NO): NO